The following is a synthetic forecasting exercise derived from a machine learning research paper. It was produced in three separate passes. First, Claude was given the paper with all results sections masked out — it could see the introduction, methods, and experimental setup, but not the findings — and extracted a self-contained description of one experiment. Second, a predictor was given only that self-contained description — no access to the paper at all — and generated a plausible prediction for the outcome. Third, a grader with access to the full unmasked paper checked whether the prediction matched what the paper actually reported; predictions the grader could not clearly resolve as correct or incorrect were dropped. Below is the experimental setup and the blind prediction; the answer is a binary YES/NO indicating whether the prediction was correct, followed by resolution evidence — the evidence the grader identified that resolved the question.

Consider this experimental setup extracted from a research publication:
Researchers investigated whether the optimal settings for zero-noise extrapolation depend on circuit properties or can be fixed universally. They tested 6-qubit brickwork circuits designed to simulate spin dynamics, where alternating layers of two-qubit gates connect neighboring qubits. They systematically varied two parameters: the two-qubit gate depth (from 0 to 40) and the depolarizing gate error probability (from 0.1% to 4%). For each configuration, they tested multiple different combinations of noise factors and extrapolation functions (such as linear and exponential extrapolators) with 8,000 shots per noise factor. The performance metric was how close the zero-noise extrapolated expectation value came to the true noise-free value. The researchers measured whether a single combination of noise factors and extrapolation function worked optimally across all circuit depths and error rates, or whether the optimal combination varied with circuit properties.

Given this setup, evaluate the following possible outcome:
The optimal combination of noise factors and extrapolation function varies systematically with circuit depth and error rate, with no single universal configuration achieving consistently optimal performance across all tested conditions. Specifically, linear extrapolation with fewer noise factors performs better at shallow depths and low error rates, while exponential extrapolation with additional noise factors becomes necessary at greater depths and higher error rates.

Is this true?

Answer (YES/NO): YES